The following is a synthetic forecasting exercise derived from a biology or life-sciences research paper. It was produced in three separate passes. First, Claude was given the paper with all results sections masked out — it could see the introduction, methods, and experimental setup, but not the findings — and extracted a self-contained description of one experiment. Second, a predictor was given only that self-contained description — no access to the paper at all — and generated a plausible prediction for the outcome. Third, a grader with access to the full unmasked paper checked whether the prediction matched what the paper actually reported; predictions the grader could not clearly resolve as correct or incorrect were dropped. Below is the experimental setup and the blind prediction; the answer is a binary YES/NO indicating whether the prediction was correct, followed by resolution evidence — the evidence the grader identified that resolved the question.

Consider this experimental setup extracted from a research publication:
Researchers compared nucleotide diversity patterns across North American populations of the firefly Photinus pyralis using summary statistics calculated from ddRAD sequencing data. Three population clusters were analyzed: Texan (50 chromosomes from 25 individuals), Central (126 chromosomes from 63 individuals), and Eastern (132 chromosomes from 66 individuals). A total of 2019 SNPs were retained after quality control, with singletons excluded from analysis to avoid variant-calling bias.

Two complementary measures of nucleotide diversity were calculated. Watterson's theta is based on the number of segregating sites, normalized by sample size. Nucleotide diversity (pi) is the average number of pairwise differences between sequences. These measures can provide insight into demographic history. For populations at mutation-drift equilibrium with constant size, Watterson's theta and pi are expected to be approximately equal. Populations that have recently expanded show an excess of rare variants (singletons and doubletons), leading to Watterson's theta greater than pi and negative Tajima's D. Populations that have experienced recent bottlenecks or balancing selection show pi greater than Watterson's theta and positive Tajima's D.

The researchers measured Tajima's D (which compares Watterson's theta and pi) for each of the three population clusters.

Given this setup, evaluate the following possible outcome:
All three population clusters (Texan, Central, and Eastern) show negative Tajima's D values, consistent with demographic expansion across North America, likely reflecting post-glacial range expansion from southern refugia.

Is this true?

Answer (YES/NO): NO